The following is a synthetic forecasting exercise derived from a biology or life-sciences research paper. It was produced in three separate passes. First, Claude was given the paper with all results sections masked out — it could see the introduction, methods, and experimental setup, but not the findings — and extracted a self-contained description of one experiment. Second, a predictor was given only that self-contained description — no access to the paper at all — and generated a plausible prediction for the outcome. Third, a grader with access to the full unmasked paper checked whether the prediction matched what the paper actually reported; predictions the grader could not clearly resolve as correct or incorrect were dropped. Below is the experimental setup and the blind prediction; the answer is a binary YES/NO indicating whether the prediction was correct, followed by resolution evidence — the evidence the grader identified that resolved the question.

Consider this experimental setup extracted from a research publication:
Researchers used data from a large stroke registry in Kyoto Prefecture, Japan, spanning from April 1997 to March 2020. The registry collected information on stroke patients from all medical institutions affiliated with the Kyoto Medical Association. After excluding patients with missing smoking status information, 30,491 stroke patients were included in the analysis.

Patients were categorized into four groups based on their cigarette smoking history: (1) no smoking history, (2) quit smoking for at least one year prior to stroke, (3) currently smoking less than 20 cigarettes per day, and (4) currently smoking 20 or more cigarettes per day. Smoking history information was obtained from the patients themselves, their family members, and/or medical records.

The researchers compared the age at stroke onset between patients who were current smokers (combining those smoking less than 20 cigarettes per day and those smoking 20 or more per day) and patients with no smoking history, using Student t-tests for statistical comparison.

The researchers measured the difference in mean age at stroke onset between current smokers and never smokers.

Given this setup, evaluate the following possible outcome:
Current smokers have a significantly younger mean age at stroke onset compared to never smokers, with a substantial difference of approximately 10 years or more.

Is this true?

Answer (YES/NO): YES